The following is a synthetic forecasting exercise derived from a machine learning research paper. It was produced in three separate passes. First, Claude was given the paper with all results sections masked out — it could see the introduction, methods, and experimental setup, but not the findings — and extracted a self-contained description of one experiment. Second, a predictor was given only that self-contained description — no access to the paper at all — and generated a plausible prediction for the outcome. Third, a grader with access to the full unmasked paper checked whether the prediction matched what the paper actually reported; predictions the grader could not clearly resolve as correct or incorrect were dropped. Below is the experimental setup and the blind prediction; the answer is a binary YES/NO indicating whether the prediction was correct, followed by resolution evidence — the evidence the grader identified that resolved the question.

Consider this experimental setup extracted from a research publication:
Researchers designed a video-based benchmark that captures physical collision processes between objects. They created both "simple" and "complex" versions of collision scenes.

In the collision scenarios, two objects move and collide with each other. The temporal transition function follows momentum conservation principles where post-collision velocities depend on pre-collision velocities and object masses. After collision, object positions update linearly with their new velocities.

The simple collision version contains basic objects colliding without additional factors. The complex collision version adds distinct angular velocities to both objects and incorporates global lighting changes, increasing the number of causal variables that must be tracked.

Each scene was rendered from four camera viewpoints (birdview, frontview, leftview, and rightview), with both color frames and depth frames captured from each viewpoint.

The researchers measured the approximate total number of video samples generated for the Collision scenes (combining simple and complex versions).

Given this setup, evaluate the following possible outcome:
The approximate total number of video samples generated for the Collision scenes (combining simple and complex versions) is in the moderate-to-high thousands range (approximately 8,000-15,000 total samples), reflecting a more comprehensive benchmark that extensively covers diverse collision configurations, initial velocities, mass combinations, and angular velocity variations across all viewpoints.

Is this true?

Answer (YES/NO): NO